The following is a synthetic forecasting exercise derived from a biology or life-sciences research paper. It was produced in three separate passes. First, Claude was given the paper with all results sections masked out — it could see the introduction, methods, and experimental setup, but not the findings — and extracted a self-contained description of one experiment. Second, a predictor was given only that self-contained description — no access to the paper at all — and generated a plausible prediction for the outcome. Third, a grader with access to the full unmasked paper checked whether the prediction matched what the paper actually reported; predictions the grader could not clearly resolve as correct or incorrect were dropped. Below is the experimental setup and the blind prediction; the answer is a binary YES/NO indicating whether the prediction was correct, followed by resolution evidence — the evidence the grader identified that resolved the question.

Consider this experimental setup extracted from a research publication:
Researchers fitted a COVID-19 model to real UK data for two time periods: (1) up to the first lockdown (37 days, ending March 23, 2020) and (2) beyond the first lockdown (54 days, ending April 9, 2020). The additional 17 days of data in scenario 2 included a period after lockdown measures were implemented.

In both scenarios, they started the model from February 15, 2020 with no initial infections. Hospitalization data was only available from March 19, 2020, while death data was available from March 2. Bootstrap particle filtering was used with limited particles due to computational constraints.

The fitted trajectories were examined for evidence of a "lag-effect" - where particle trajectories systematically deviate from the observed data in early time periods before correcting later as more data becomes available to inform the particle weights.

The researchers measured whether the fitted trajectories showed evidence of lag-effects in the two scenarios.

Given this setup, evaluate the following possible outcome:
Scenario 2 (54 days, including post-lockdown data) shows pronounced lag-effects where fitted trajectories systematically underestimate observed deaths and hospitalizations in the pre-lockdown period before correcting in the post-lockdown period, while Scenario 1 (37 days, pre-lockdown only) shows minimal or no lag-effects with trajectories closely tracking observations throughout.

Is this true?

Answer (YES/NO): NO